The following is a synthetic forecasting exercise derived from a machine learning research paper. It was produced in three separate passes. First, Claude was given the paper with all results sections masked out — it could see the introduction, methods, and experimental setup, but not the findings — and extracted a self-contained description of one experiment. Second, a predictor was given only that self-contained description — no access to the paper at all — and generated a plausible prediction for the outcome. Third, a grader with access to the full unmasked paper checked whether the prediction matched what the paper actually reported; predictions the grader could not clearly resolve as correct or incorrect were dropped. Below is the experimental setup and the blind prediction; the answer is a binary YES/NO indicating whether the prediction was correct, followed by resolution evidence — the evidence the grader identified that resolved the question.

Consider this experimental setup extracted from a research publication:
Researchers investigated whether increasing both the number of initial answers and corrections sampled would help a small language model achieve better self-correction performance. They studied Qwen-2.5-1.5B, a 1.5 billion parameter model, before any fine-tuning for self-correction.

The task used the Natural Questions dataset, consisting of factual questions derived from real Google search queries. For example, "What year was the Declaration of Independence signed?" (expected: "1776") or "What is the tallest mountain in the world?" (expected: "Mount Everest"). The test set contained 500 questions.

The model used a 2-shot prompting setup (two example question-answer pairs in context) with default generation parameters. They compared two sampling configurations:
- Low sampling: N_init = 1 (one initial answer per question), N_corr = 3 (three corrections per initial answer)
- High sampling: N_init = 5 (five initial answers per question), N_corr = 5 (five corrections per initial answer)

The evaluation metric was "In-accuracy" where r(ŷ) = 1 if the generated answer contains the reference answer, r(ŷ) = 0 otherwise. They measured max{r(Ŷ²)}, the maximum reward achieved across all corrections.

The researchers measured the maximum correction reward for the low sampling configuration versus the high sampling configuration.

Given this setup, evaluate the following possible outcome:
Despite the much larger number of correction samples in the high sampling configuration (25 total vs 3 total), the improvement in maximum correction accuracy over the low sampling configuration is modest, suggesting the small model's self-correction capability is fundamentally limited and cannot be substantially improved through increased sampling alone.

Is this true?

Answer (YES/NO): NO